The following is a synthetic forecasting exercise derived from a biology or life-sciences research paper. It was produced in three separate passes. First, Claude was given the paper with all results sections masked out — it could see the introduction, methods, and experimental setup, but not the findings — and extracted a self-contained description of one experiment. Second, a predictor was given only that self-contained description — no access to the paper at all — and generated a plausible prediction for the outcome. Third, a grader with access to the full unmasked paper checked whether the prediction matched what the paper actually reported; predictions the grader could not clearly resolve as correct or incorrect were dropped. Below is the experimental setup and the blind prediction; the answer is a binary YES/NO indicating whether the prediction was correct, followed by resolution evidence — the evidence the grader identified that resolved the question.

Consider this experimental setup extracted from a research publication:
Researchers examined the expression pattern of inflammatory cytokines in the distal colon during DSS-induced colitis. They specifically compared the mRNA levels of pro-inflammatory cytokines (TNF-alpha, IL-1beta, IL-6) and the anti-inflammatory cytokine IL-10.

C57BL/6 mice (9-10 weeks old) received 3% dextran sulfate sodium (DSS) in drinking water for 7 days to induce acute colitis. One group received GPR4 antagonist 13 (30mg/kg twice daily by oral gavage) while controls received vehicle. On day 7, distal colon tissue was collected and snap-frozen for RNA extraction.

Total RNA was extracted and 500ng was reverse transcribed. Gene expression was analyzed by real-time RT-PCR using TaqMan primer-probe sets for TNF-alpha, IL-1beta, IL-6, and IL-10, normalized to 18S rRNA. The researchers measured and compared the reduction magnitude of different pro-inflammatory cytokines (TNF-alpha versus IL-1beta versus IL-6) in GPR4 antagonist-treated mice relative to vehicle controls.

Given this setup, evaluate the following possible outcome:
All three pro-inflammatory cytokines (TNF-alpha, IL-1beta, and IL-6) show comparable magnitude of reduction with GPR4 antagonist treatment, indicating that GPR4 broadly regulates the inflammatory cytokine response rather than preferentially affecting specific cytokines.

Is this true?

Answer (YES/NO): NO